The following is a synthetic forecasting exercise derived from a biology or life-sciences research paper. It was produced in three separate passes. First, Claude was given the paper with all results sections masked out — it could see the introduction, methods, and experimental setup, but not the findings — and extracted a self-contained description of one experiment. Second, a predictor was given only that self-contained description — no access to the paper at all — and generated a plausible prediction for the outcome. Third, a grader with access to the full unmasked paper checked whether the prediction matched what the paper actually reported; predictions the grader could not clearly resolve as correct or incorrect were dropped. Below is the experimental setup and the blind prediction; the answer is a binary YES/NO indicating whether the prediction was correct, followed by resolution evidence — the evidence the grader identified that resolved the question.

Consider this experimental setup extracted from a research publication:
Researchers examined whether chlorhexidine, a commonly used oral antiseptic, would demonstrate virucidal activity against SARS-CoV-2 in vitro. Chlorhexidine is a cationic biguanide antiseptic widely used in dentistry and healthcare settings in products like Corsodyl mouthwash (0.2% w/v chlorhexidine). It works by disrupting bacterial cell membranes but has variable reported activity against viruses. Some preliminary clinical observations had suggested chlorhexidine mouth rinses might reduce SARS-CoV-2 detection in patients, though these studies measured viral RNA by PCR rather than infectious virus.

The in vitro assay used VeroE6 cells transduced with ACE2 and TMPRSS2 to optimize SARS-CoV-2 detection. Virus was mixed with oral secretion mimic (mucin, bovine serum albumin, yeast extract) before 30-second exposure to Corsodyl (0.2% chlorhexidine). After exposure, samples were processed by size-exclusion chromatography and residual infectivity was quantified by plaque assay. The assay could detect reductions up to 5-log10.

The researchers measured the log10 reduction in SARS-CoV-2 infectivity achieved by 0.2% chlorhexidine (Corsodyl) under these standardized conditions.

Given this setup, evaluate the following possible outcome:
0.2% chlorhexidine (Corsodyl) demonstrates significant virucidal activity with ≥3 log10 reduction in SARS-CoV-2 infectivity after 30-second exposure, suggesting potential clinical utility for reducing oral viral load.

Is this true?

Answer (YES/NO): NO